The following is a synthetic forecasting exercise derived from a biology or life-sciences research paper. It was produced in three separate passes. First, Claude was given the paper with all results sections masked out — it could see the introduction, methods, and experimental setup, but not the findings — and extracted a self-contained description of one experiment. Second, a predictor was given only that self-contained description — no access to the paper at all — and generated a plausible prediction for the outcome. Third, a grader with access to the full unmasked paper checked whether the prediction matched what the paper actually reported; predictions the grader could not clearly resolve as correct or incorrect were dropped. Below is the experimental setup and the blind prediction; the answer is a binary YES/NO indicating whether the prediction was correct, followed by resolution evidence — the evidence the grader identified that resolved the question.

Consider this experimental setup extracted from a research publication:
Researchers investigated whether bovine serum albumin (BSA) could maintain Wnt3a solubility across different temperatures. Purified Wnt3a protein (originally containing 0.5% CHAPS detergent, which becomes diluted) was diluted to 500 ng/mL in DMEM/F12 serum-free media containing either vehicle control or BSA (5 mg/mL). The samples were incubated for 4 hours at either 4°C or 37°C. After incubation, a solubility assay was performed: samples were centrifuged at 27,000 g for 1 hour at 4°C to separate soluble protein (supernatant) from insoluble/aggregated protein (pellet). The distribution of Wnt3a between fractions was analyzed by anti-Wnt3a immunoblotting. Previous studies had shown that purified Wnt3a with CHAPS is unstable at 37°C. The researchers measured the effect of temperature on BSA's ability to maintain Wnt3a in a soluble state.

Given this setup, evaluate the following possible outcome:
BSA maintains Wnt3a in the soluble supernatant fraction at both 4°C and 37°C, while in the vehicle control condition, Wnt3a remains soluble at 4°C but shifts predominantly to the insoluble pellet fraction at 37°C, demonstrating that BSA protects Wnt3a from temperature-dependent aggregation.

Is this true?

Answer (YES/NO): NO